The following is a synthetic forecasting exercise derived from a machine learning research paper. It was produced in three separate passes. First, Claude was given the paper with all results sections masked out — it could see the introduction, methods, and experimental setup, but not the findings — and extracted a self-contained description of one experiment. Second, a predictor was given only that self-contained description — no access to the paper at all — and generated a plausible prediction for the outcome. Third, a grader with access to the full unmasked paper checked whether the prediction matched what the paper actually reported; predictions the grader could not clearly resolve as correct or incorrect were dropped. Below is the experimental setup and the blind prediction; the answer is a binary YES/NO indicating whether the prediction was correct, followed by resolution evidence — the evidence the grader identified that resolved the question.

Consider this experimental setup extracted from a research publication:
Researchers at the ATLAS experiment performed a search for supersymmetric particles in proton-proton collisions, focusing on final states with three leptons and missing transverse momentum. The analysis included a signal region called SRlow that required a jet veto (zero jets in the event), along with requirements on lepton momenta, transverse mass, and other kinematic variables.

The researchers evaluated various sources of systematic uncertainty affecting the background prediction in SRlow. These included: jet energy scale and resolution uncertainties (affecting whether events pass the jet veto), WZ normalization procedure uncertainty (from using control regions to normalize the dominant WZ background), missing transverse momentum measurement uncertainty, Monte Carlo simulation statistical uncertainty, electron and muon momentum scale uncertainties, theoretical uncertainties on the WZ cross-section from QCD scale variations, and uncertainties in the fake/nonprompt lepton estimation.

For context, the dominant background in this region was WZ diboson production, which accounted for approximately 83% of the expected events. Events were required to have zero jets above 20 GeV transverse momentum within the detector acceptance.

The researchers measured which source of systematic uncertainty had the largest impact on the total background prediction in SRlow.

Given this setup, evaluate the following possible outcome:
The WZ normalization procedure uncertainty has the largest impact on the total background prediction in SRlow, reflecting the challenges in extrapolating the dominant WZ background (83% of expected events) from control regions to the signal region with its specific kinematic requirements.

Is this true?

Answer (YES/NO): NO